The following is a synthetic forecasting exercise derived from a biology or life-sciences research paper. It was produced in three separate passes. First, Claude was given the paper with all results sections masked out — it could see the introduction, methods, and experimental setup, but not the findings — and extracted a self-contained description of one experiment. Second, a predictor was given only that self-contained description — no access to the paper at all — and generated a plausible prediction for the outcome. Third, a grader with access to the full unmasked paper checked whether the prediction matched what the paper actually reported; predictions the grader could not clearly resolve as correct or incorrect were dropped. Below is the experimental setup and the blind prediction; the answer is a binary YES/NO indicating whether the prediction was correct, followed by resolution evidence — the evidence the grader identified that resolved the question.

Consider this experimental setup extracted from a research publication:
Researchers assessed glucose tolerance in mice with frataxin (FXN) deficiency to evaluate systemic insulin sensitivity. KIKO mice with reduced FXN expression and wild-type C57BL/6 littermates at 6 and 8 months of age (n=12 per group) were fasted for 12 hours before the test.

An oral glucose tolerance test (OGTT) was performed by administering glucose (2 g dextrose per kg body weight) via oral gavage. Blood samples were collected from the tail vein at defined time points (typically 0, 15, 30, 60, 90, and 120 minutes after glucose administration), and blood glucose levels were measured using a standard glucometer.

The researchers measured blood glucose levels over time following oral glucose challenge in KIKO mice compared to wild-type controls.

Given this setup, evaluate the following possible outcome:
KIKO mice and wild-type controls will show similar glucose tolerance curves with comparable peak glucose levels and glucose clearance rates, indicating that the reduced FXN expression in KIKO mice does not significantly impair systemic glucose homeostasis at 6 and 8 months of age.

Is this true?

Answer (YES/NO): NO